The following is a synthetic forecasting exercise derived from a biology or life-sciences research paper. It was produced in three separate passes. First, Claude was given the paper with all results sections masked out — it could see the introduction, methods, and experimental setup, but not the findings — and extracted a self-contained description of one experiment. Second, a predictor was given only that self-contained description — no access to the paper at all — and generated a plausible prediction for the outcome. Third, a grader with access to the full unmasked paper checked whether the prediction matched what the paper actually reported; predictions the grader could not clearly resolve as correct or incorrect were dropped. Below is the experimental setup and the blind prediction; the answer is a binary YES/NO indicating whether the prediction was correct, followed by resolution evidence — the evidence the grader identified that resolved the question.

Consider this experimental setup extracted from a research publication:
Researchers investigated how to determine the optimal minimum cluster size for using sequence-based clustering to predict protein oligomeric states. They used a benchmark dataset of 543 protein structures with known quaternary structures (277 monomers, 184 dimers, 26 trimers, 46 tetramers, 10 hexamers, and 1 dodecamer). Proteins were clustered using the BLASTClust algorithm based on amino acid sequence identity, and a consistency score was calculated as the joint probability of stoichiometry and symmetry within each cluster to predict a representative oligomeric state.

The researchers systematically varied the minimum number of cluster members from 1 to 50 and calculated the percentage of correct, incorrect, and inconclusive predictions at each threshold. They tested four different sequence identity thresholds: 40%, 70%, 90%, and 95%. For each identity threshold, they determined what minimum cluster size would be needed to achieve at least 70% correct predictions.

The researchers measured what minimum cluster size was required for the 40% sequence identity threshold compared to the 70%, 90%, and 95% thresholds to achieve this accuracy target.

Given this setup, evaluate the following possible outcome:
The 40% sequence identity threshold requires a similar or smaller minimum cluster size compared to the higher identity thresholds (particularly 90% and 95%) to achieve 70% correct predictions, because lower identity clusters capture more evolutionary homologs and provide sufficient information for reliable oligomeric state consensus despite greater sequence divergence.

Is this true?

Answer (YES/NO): NO